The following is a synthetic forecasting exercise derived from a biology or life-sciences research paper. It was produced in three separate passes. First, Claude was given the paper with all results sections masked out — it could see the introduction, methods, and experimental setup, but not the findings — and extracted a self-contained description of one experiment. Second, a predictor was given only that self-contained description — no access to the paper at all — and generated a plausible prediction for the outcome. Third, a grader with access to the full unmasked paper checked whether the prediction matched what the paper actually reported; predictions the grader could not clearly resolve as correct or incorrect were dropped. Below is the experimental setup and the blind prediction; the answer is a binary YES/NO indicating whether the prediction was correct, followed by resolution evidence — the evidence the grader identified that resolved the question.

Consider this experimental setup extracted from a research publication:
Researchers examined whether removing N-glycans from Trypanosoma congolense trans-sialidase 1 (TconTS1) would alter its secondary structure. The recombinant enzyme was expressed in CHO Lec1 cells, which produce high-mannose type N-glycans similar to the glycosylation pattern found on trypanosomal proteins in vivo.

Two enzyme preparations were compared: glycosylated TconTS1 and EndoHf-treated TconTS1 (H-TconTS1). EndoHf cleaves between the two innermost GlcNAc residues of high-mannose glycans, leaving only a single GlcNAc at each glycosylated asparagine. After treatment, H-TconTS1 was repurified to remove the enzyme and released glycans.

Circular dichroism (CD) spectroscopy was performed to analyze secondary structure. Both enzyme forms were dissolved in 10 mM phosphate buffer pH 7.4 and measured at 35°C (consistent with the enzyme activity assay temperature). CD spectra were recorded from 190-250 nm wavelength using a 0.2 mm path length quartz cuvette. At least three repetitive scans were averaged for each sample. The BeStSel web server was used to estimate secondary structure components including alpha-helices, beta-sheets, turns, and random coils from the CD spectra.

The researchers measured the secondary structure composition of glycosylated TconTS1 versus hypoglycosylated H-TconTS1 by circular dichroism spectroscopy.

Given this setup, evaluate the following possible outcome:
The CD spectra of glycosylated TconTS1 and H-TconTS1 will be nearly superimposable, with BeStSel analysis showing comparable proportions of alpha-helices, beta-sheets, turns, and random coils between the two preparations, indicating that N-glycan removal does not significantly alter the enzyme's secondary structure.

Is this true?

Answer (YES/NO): YES